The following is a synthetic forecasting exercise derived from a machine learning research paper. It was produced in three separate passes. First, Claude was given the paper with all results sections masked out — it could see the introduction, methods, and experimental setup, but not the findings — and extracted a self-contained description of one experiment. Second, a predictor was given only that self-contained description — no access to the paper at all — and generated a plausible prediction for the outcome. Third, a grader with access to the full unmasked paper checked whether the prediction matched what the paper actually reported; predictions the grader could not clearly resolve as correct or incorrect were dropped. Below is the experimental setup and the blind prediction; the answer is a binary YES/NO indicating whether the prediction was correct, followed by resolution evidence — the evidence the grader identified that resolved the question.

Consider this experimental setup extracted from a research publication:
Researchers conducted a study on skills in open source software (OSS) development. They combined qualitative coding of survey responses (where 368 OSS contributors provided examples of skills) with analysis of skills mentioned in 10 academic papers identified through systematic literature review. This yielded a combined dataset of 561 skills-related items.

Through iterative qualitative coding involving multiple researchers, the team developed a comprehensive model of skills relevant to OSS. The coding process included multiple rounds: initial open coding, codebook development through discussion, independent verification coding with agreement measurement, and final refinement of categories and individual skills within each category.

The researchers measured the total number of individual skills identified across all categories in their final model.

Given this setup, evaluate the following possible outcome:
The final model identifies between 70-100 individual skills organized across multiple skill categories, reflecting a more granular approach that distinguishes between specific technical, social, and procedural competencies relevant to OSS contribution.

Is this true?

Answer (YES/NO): NO